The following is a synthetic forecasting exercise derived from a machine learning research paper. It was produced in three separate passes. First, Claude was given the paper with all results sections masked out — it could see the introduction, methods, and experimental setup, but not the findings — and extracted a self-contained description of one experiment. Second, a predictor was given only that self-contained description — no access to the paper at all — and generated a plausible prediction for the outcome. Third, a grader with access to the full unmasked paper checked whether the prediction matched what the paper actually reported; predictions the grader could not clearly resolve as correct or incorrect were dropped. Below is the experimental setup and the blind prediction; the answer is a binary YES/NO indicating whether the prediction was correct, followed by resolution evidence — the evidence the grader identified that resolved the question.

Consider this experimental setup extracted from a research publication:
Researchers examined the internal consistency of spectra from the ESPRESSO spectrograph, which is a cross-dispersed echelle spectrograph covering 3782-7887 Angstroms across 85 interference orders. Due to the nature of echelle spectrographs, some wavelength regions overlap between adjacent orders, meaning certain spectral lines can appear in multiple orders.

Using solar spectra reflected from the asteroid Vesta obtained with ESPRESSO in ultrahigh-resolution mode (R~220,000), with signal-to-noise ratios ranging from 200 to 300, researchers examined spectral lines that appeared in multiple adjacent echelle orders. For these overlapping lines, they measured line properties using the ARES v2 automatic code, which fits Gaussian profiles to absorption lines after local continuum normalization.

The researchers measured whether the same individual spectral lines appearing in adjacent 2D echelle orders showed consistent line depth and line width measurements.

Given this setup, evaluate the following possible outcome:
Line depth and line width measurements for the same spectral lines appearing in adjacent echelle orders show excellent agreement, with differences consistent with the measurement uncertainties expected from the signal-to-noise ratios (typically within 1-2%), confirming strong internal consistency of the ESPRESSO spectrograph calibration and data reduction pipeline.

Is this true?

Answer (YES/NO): NO